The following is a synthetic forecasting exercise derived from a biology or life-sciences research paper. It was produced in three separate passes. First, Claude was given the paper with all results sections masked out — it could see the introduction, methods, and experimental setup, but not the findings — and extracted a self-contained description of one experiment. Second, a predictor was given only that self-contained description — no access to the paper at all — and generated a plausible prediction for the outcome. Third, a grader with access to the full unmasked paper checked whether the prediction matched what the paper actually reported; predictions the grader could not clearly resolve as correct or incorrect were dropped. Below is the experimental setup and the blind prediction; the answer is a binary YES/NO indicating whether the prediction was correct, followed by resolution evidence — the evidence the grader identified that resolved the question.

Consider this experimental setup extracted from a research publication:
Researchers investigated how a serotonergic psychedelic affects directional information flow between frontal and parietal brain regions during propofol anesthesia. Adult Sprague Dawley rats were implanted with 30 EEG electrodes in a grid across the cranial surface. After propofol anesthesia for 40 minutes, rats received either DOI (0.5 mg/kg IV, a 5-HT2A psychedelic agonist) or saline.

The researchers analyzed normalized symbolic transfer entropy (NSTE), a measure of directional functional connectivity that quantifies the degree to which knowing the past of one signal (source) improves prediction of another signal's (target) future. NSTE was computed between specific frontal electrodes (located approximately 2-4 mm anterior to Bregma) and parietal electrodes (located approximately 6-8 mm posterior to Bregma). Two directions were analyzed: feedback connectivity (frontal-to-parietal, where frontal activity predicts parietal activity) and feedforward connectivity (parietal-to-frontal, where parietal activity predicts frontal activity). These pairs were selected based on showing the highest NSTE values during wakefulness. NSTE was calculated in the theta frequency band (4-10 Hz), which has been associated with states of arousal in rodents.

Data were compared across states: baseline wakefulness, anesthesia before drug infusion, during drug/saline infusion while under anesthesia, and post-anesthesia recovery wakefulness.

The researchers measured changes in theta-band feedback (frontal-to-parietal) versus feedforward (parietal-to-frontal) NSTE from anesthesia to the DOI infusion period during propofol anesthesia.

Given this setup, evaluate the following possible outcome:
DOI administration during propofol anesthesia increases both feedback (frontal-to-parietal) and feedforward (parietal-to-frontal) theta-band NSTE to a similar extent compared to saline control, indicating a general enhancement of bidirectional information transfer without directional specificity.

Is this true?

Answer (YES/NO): NO